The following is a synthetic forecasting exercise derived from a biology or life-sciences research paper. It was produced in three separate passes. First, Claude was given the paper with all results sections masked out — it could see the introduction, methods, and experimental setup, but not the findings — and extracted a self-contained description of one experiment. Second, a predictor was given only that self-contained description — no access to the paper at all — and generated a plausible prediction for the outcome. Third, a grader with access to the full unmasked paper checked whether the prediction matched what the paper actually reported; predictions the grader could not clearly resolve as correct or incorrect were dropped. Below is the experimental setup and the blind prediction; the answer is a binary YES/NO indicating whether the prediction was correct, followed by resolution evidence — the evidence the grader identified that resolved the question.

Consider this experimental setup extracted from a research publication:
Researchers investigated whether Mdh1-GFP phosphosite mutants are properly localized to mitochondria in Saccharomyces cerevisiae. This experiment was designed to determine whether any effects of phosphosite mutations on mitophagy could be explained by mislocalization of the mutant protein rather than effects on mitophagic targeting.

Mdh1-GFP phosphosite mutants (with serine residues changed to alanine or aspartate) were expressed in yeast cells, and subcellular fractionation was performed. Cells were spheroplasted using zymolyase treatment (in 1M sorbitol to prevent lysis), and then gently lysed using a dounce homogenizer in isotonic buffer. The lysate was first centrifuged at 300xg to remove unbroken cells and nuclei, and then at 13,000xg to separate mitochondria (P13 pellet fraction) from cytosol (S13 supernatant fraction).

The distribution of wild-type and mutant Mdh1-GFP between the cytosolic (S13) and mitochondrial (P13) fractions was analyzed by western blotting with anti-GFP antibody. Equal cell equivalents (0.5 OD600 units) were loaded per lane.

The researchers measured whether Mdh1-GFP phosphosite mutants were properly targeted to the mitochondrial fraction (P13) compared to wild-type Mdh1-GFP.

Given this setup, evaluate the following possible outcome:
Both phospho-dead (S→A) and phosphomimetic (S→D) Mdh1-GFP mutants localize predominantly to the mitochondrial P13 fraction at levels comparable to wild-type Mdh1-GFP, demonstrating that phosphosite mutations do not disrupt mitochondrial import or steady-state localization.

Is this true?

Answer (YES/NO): YES